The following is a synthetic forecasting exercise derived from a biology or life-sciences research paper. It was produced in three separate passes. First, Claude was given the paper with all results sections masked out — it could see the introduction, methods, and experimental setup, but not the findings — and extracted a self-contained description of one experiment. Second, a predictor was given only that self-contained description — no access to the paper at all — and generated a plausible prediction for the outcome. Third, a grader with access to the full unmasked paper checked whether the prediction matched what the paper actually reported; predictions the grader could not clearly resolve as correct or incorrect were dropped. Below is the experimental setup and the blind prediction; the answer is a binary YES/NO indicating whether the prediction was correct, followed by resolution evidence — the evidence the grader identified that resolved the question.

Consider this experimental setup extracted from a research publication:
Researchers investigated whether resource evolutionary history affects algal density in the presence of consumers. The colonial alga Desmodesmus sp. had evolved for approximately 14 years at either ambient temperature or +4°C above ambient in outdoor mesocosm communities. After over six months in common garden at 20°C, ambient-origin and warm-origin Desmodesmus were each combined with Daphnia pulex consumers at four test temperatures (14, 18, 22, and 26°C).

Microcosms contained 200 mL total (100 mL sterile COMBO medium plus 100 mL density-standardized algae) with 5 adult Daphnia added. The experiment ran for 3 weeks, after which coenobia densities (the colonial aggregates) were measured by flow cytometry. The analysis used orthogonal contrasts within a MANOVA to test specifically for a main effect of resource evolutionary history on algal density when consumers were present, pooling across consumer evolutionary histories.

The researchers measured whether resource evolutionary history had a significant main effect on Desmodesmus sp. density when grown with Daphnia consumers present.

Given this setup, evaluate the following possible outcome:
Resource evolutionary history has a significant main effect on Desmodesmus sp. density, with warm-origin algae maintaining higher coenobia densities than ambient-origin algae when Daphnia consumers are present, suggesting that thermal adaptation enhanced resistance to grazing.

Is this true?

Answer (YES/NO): NO